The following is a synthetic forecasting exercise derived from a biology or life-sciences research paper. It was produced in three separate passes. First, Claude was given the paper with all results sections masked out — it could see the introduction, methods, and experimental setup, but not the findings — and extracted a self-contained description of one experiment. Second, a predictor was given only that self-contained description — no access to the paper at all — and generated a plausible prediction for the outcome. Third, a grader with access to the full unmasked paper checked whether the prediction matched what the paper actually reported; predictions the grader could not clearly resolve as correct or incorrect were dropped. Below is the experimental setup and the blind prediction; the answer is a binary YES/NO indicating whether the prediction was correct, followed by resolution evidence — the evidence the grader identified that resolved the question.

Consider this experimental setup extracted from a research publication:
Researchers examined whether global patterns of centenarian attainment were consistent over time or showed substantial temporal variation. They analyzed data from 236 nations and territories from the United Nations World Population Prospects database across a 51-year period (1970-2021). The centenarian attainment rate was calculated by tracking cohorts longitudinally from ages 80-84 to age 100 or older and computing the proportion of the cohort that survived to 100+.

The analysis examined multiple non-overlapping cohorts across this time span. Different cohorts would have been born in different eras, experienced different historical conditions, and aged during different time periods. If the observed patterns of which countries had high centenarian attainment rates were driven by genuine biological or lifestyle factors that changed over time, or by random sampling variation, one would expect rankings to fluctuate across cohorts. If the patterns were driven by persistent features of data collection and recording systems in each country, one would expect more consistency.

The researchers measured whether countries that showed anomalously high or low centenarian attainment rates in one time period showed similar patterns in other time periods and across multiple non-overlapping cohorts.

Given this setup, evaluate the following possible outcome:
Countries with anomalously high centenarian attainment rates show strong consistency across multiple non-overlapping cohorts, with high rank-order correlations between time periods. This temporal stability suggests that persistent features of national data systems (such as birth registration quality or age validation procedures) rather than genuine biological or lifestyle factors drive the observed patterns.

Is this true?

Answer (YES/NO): YES